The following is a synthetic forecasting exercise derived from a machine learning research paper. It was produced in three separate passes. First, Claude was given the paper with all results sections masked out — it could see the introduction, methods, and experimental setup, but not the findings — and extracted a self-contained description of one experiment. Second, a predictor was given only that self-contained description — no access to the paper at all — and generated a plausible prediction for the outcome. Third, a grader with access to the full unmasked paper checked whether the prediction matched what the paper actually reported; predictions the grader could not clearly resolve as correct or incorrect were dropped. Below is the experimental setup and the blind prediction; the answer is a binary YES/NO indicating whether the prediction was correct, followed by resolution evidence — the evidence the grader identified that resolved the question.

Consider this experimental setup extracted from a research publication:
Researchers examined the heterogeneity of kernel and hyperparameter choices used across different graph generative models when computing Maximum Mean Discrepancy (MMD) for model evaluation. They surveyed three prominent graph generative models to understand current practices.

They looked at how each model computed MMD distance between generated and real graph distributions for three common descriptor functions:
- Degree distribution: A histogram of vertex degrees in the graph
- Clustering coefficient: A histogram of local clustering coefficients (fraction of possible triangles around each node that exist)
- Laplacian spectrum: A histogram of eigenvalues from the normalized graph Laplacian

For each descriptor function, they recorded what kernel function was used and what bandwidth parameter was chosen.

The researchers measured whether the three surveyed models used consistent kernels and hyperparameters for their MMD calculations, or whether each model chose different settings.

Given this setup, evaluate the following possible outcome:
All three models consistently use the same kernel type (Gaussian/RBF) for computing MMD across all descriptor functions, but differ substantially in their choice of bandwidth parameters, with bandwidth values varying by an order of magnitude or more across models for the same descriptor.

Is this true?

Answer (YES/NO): NO